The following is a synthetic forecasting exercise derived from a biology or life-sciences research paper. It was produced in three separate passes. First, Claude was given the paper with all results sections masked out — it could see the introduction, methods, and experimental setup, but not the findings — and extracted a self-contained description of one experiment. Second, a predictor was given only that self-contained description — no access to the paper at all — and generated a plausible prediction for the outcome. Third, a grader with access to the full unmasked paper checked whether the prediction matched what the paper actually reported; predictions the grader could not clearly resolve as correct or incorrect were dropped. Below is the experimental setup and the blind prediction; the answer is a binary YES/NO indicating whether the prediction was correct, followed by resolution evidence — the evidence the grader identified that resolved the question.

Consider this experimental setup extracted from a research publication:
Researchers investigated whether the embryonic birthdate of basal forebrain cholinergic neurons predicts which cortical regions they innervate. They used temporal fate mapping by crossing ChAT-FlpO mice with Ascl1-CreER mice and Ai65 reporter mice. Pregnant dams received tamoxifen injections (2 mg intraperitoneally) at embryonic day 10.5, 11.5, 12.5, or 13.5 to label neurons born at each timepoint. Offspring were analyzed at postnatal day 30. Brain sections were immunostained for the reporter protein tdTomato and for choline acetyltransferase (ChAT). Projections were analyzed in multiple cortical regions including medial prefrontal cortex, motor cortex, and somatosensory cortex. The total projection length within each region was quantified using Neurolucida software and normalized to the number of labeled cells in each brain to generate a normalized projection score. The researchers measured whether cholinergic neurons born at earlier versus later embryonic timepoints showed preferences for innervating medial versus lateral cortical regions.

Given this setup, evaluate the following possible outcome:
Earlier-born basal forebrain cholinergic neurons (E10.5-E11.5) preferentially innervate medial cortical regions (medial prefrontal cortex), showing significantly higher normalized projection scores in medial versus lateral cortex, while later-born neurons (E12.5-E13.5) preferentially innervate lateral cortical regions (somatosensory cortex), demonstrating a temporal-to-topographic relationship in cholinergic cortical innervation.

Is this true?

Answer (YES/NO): NO